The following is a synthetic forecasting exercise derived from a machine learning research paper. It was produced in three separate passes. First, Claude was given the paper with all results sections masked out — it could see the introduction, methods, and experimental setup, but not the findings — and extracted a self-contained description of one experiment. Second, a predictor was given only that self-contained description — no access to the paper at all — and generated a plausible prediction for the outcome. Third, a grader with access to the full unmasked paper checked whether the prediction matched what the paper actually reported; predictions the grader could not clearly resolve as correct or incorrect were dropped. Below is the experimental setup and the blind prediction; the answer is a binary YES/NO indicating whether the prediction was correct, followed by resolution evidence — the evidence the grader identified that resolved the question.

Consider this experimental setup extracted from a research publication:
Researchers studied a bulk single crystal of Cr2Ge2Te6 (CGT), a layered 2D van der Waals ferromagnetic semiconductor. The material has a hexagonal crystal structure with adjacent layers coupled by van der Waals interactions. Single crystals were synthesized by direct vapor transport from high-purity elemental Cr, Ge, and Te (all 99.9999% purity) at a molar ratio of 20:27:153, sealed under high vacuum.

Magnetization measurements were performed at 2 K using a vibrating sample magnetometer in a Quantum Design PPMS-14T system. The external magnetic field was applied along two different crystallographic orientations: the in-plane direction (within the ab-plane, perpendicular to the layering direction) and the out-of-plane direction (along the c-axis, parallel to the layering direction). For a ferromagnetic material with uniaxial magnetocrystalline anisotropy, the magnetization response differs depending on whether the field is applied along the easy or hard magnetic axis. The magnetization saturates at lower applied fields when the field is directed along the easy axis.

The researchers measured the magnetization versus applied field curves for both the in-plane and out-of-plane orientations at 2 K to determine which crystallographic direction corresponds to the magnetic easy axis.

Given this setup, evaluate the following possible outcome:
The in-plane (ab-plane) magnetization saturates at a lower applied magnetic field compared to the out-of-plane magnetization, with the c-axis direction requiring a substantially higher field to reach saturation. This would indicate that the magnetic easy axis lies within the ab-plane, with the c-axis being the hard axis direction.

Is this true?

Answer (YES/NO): NO